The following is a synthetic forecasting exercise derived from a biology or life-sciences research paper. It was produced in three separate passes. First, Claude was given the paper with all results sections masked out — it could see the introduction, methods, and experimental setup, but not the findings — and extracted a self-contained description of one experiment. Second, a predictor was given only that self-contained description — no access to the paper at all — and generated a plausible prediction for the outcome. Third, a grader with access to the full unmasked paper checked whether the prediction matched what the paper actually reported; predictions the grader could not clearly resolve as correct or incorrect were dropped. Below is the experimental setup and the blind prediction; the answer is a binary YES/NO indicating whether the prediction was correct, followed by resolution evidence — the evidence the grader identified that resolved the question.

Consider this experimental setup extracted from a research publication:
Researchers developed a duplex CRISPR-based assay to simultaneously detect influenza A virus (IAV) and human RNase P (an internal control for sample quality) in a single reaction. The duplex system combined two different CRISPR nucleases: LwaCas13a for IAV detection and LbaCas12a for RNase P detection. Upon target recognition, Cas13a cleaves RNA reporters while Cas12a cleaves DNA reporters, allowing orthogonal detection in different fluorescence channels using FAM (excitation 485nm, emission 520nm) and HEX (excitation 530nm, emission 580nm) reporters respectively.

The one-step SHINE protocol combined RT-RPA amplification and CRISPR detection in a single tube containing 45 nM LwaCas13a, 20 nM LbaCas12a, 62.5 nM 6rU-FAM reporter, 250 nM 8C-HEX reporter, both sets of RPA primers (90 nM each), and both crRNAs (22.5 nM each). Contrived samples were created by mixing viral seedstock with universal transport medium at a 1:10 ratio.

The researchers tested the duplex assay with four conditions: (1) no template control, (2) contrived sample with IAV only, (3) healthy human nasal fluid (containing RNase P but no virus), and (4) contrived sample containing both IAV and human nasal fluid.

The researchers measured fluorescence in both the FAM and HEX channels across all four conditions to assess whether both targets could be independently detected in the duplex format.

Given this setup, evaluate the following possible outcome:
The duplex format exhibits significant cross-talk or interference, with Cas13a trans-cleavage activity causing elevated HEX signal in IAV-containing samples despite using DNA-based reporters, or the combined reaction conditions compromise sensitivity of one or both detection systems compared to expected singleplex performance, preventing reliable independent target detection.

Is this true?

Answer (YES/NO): NO